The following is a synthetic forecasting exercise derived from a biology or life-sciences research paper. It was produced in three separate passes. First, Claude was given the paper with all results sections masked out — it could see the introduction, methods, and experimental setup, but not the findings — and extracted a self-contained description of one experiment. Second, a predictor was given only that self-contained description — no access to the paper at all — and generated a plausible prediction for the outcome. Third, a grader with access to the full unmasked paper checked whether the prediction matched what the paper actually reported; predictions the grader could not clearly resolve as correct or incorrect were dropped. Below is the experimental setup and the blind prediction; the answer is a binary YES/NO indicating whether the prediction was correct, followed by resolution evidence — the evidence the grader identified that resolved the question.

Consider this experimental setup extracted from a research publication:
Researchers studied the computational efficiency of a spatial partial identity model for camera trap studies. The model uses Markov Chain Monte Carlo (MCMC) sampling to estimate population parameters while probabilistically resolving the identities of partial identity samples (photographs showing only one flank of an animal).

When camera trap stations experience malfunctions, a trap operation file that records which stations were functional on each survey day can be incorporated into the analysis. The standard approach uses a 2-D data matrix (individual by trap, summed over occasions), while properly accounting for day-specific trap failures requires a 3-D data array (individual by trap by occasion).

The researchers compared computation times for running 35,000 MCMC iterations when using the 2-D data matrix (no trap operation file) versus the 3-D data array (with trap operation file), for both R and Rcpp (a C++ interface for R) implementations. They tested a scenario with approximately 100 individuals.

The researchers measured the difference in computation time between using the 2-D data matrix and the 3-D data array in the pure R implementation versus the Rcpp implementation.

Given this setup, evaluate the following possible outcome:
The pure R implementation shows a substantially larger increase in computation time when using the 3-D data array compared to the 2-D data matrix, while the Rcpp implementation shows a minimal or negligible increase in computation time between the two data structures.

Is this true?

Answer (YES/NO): YES